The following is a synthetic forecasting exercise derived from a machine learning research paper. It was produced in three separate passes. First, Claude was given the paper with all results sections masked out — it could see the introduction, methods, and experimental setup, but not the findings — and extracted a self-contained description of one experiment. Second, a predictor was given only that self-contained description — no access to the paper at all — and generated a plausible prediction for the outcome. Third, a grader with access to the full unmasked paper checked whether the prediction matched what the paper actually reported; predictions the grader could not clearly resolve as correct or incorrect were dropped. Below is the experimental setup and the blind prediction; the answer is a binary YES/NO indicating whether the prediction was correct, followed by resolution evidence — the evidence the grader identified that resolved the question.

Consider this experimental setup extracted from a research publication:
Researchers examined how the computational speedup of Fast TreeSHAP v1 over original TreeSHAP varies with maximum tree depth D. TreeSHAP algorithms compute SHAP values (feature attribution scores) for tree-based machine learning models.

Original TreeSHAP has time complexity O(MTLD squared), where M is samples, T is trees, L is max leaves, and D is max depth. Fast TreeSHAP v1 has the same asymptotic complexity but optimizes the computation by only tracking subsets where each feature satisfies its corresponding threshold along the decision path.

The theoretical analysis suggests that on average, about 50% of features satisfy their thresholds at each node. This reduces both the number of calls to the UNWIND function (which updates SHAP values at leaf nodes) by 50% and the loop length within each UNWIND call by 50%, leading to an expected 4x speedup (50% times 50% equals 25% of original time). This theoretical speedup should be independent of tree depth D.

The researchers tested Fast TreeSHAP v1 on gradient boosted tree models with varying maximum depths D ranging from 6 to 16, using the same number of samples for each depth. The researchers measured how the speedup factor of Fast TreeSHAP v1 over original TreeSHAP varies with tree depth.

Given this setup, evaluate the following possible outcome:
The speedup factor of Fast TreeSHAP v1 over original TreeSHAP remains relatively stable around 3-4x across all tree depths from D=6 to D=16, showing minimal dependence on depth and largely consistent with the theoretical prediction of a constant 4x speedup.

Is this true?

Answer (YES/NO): NO